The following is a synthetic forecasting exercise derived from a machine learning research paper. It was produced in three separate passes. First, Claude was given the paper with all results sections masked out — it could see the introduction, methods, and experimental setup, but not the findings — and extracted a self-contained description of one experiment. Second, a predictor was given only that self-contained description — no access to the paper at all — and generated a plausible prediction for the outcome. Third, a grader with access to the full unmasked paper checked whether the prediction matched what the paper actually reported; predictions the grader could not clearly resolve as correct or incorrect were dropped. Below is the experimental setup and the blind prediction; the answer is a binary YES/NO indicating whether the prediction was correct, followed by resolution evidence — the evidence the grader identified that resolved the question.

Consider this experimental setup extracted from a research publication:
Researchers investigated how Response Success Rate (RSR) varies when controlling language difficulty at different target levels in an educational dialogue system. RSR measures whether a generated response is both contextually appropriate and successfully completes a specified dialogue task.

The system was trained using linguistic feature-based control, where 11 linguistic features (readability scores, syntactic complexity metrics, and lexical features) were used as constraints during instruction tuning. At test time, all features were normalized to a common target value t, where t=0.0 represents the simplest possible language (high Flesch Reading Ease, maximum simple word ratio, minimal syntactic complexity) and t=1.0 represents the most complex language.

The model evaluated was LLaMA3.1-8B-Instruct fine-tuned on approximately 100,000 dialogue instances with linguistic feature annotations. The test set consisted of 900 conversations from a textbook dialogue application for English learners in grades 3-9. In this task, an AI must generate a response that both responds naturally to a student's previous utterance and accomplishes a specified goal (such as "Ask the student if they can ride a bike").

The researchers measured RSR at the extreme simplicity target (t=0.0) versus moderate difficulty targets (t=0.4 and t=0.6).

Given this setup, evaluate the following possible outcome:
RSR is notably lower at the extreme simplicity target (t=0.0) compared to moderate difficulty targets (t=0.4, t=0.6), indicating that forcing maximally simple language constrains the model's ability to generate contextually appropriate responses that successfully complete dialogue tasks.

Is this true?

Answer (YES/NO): YES